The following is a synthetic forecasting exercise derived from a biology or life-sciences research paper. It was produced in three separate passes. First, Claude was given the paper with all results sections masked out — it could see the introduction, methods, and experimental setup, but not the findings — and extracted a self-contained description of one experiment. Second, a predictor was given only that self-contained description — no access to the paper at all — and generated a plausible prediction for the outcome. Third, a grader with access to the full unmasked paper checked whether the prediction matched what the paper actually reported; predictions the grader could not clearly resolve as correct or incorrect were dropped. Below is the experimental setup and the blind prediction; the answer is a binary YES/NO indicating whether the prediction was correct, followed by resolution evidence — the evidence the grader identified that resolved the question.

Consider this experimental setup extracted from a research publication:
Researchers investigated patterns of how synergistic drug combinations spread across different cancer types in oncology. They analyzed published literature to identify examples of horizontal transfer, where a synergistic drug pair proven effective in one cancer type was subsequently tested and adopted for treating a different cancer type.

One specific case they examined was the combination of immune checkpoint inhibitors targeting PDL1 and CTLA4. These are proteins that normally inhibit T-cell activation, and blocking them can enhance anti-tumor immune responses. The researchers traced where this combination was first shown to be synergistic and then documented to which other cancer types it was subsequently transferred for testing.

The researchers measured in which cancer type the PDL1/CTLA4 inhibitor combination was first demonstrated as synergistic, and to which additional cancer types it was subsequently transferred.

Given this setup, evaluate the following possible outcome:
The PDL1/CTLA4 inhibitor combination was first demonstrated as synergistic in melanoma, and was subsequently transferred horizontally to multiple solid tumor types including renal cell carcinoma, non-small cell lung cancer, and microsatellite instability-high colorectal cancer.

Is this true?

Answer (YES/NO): NO